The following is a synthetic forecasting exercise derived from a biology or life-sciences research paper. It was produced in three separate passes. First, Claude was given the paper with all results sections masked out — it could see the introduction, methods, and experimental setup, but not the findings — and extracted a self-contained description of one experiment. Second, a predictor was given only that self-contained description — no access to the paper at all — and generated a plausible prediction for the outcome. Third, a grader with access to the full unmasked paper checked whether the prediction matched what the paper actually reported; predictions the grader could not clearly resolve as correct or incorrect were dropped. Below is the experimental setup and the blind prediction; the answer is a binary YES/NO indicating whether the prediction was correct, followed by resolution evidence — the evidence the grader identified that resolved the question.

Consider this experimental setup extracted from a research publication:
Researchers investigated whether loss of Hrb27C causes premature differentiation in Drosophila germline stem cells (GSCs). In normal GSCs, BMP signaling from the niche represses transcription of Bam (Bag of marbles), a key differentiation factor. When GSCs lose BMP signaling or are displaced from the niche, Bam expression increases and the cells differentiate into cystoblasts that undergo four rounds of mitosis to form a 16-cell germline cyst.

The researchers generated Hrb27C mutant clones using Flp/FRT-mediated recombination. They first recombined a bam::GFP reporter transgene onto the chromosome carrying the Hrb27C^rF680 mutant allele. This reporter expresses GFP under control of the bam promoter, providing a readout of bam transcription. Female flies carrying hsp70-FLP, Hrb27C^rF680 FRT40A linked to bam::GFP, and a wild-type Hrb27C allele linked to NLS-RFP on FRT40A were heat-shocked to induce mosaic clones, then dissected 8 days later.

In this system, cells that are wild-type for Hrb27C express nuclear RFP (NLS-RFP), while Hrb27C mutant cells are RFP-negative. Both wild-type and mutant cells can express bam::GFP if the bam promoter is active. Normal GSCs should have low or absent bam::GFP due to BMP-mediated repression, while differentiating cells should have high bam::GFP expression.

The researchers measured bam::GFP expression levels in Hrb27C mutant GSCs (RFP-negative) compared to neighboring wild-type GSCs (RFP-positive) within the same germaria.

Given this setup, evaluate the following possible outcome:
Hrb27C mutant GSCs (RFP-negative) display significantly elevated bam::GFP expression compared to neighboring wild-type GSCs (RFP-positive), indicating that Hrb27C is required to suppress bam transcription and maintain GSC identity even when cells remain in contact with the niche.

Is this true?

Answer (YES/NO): NO